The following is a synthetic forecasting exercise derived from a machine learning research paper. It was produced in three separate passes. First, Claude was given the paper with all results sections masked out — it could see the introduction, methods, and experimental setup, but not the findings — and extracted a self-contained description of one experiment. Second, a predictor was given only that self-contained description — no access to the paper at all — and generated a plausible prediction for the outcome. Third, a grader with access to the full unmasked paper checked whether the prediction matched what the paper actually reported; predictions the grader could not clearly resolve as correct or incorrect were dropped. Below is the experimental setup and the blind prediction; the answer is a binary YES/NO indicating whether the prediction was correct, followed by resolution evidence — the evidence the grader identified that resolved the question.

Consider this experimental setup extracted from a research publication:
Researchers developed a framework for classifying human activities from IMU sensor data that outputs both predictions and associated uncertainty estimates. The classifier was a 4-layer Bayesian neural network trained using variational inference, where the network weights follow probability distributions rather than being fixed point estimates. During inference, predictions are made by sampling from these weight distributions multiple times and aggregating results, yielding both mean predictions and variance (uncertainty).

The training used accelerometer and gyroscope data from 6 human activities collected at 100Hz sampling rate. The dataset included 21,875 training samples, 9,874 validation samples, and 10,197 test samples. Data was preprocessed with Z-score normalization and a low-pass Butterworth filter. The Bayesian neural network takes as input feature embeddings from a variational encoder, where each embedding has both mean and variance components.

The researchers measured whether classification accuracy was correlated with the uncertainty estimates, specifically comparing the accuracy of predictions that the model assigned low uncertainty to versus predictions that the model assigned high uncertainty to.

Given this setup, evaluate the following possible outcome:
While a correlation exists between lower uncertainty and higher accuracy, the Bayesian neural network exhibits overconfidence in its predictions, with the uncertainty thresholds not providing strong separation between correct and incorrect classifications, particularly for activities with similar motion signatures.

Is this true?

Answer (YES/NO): NO